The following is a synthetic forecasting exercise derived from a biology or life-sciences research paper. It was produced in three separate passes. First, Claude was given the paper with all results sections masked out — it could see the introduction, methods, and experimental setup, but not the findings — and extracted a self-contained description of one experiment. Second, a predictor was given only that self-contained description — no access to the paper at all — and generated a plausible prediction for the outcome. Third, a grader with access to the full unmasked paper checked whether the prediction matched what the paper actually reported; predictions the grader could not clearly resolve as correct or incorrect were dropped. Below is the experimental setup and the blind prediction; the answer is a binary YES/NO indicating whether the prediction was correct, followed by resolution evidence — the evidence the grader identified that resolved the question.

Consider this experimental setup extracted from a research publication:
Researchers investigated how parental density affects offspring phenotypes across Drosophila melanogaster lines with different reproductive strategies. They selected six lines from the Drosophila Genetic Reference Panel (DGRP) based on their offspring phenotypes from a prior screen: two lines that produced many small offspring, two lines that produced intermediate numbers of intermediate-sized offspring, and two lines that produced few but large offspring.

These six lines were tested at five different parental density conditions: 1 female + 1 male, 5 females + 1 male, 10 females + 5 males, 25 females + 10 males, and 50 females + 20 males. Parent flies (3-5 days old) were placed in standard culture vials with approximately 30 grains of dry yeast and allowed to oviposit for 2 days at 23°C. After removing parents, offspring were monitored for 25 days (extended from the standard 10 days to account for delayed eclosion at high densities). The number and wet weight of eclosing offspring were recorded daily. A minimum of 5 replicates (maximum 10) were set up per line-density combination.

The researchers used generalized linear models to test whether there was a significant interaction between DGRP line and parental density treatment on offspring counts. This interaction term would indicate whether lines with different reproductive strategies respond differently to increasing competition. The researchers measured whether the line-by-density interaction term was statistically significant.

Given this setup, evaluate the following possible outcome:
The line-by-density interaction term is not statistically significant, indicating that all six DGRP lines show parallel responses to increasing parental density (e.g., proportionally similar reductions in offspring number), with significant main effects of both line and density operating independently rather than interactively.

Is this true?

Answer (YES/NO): YES